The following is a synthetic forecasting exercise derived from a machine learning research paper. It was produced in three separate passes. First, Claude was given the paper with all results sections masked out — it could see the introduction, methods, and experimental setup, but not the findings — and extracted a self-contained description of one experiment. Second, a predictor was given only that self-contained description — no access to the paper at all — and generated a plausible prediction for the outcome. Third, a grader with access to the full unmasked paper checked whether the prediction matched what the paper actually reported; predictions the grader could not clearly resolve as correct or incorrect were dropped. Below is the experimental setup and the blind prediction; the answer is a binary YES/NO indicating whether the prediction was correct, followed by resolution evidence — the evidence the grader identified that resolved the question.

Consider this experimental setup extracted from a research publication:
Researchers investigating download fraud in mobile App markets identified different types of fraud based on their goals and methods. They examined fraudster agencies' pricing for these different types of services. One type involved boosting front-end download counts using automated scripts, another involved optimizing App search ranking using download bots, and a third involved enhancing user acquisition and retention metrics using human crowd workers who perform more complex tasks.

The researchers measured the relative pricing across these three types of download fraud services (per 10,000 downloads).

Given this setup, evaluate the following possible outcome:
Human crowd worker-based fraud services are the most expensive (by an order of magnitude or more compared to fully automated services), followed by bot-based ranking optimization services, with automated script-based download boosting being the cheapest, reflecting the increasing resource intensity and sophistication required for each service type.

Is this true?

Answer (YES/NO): YES